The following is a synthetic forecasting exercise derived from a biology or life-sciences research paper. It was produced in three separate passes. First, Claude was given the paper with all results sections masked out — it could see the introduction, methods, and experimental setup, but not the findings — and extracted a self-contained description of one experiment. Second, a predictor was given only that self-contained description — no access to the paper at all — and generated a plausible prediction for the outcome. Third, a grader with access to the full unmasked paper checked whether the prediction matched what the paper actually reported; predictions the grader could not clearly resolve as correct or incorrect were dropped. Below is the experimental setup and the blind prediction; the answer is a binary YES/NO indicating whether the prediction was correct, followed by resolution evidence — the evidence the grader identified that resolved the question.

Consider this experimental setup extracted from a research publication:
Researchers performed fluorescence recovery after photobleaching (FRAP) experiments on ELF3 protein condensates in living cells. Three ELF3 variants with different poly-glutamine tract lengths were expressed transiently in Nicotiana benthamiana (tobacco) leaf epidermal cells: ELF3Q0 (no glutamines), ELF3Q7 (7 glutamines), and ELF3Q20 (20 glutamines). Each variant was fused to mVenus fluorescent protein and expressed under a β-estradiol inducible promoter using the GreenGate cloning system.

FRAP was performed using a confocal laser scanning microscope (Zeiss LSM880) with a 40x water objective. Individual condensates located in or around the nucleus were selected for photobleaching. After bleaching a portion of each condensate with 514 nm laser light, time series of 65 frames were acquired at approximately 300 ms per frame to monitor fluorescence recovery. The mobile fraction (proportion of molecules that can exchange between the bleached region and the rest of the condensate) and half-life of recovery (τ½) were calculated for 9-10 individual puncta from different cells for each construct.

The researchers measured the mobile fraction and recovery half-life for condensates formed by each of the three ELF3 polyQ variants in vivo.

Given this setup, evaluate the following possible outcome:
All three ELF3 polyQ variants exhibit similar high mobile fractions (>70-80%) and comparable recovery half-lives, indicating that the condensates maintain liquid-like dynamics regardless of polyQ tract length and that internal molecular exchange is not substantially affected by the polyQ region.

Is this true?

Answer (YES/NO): NO